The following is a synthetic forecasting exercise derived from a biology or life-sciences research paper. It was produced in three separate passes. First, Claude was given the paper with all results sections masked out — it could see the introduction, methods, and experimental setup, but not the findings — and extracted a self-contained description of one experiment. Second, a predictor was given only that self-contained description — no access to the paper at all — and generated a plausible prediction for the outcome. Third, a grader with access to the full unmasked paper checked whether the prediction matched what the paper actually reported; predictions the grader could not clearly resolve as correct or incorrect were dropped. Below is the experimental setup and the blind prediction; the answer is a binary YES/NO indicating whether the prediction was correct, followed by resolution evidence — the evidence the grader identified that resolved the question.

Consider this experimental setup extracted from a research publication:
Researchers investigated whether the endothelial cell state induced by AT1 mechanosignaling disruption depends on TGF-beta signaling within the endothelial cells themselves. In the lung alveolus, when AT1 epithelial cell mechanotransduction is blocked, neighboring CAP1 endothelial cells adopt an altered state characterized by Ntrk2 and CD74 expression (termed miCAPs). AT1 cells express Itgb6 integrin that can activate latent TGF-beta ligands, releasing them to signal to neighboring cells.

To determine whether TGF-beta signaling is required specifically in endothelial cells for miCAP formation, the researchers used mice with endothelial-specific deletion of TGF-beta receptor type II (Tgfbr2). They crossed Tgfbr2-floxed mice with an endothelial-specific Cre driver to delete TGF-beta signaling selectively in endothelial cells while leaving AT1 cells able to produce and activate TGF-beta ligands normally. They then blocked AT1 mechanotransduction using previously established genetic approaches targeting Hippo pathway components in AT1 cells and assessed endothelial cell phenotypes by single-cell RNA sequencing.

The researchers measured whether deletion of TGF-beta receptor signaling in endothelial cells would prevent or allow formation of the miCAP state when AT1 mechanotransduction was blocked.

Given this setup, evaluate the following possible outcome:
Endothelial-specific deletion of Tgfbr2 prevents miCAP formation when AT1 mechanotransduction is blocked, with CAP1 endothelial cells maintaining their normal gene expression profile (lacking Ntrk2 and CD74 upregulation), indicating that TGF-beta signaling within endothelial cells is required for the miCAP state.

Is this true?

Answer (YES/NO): YES